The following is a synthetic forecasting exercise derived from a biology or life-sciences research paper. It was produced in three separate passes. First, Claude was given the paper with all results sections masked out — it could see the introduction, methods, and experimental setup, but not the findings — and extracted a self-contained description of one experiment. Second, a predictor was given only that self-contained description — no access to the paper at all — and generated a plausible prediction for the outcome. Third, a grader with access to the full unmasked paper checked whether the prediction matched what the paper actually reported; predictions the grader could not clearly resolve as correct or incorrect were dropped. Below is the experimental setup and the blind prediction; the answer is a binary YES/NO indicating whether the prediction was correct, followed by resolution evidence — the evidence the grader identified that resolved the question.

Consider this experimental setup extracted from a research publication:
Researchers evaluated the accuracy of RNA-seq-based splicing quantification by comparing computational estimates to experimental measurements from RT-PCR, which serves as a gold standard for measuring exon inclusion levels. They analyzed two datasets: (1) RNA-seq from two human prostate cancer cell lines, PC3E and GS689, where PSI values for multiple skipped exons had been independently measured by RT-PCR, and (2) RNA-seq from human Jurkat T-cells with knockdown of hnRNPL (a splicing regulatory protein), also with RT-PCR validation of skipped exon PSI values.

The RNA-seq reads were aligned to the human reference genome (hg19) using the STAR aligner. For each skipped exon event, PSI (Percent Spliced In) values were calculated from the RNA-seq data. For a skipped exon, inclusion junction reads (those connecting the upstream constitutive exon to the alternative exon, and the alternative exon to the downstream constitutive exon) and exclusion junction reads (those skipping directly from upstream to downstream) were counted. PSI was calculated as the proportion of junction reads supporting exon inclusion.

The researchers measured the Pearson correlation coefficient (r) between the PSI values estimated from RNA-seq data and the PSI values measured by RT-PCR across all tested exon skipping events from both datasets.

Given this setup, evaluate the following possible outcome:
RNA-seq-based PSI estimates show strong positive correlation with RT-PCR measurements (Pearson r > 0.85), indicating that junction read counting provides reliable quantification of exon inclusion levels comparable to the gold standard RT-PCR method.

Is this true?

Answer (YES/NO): YES